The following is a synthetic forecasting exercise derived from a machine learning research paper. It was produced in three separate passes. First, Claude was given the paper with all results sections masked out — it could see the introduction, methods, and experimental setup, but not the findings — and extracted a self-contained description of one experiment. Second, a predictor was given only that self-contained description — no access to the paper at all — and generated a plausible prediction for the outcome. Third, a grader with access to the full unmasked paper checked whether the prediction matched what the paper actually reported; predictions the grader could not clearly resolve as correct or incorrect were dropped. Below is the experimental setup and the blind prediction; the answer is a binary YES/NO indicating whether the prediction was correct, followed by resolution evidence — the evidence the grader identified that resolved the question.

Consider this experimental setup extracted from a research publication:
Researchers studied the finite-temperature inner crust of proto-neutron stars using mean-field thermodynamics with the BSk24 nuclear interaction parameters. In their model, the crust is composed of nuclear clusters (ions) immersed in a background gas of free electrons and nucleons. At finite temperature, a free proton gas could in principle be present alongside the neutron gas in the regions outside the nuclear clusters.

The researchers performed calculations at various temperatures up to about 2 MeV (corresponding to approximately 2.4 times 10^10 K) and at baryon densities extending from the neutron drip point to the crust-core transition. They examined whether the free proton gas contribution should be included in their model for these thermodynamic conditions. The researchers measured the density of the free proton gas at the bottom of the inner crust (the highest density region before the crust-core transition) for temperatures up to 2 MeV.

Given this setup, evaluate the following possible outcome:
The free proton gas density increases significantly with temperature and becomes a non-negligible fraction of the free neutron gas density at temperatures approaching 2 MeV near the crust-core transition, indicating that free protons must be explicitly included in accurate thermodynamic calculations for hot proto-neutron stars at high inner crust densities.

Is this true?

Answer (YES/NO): NO